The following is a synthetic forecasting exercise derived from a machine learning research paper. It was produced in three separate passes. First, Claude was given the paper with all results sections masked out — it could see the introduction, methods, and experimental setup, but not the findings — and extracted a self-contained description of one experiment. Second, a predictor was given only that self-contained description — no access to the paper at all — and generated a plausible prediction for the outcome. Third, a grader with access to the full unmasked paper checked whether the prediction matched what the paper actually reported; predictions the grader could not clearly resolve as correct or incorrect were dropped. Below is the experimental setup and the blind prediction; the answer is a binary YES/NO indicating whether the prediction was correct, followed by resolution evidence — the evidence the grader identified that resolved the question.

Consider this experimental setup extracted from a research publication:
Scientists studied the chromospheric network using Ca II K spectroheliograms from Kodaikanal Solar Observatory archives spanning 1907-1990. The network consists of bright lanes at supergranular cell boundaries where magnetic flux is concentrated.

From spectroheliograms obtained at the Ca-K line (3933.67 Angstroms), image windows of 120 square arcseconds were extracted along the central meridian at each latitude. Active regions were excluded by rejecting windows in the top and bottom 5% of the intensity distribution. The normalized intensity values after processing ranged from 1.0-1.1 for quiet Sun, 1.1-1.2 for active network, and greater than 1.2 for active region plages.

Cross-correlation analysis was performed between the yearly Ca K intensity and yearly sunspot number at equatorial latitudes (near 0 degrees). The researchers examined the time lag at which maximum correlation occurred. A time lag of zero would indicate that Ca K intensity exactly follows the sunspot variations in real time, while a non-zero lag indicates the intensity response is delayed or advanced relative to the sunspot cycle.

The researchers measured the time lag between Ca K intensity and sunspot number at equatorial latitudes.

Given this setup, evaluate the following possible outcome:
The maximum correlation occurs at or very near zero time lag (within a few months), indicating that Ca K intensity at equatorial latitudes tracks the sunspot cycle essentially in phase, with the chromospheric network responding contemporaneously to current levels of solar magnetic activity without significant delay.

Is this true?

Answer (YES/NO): NO